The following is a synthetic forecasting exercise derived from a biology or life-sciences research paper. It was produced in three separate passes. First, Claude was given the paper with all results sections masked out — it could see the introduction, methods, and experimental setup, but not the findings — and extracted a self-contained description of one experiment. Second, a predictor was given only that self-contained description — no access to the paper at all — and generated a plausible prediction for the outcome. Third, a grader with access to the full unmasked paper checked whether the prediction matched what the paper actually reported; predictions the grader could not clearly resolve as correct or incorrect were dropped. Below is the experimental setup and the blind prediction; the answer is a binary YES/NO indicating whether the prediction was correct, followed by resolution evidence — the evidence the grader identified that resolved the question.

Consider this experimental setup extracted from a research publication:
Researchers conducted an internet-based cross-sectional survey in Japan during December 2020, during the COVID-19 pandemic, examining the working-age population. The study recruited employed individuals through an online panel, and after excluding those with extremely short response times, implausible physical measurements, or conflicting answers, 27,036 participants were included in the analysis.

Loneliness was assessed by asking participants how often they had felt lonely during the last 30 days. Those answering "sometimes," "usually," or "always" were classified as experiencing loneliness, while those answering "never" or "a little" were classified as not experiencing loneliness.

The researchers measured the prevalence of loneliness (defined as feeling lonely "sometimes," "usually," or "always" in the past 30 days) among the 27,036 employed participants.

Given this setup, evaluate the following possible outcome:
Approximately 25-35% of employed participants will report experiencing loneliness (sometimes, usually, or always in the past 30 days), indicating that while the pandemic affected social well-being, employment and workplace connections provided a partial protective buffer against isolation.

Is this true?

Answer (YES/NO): NO